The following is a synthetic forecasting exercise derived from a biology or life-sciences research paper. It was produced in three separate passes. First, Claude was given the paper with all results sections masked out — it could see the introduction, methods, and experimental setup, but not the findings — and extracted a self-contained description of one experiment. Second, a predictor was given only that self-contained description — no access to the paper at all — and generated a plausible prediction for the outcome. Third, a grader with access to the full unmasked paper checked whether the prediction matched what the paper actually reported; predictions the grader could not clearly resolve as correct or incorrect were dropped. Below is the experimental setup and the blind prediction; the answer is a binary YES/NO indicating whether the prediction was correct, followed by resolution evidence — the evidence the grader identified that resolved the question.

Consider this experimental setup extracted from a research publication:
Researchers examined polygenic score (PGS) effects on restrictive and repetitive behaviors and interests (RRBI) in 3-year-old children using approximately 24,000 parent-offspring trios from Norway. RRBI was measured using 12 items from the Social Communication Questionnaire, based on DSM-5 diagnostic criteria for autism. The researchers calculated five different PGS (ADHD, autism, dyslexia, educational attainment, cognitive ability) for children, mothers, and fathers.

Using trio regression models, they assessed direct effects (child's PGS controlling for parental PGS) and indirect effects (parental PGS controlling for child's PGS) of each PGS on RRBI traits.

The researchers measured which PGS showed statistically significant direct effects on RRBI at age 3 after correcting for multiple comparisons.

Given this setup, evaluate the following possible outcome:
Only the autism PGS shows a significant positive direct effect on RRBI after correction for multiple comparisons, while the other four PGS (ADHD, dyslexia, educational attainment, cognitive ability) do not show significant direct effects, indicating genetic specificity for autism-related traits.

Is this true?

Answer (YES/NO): NO